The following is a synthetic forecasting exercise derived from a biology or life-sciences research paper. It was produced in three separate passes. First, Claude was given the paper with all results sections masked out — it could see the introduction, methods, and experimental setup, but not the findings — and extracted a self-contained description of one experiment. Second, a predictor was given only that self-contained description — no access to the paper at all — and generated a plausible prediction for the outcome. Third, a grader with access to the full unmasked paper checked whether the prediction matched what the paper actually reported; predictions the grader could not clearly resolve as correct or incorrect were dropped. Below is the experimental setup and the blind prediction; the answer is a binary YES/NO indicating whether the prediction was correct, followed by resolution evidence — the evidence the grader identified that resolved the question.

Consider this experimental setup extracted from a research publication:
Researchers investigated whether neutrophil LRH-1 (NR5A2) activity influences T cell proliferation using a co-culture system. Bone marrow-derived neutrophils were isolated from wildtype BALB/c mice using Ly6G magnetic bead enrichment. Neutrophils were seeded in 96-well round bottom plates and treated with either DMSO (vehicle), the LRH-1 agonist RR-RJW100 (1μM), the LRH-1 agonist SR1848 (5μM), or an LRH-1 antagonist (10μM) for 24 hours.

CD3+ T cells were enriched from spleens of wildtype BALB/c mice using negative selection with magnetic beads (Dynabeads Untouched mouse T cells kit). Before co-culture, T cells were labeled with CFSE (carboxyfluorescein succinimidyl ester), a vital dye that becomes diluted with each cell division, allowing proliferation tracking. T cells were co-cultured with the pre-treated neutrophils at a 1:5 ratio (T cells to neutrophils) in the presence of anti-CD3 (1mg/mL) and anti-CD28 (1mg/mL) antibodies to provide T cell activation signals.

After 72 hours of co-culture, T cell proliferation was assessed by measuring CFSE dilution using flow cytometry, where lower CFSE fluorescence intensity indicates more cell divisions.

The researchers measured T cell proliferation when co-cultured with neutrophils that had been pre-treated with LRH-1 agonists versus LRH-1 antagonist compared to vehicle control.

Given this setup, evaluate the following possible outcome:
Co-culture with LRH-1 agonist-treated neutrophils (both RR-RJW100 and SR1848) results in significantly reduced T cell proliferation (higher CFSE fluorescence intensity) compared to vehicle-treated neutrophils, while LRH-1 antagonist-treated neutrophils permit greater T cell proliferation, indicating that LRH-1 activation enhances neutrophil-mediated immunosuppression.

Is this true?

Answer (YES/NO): NO